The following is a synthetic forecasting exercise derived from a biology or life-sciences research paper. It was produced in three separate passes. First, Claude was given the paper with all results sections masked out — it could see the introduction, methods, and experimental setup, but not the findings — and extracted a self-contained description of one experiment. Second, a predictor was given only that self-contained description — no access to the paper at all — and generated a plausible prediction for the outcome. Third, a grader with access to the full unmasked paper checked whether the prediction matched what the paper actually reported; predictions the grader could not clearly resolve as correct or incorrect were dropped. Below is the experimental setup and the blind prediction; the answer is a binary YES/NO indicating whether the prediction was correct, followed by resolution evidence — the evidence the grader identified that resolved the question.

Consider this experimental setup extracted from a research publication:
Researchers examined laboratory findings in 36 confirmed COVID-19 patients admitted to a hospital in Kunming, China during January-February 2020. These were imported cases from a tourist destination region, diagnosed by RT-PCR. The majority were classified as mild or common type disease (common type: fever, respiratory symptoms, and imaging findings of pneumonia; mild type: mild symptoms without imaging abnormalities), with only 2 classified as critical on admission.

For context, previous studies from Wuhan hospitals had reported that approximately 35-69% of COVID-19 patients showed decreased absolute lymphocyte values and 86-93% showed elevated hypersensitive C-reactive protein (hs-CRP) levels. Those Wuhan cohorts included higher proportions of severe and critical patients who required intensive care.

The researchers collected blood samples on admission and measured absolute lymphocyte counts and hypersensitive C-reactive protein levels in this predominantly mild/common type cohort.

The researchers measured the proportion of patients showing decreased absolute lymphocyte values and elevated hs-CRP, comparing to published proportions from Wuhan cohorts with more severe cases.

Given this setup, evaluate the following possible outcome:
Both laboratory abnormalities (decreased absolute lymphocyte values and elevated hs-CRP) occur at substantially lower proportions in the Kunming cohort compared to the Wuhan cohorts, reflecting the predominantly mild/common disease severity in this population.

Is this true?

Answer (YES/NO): YES